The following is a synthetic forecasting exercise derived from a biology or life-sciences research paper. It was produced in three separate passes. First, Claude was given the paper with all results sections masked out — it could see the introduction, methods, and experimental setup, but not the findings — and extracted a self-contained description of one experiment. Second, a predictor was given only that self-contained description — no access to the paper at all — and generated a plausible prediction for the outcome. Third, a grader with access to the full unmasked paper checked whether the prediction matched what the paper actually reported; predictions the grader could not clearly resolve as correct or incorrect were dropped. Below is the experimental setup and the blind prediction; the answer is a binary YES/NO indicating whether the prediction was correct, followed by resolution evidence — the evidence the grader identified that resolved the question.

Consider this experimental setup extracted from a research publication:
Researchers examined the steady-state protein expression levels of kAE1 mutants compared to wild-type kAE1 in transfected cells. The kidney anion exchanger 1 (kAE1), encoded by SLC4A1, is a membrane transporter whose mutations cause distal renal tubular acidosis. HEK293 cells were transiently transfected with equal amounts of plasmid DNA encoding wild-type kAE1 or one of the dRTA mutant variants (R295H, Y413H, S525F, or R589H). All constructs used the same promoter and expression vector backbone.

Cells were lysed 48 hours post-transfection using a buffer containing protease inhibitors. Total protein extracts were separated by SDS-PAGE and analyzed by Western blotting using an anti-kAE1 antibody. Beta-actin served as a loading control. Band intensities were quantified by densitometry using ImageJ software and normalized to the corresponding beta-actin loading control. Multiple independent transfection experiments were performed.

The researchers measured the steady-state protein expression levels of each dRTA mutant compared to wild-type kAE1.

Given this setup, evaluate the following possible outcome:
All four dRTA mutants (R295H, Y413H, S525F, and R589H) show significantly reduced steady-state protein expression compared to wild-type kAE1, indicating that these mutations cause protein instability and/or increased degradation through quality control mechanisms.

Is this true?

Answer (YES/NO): NO